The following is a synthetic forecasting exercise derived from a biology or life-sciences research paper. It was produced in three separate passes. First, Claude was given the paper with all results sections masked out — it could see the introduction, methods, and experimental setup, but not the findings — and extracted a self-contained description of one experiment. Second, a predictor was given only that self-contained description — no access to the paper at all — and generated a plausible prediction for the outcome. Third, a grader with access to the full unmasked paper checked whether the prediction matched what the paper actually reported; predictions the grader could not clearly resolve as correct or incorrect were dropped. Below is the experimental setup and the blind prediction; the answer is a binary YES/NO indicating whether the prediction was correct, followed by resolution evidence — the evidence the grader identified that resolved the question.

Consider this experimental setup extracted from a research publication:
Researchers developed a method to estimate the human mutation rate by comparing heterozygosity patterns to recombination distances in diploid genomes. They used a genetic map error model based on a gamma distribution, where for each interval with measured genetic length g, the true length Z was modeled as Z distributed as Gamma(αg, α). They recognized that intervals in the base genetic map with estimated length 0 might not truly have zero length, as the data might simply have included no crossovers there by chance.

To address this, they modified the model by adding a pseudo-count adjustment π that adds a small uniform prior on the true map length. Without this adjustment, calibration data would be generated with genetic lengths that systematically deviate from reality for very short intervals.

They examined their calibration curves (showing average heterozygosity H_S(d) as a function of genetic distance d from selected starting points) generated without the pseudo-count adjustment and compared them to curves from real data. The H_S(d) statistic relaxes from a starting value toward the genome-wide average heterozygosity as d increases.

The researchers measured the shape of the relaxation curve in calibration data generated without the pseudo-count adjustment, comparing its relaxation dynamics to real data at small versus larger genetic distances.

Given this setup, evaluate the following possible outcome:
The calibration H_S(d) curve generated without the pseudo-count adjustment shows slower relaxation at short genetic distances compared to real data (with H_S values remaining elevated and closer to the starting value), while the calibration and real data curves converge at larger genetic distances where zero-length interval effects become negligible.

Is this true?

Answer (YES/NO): NO